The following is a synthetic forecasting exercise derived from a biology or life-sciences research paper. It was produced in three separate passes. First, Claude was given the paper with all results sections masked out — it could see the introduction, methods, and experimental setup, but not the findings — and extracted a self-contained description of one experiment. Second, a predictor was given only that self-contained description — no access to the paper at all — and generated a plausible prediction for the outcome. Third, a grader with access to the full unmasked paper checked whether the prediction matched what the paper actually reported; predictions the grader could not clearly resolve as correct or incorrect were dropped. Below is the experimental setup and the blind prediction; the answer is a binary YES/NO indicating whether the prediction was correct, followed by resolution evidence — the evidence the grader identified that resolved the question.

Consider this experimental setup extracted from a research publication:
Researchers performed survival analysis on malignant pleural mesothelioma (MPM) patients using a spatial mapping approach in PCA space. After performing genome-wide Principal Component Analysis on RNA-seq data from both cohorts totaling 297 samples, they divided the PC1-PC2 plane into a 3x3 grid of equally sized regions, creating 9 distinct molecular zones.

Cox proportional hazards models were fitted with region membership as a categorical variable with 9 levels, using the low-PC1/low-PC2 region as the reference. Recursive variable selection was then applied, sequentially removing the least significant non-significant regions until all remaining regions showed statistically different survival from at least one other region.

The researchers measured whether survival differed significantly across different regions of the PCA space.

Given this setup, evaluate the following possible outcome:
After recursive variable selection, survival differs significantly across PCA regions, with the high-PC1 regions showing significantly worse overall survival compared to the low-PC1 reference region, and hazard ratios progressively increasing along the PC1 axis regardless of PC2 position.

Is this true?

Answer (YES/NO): NO